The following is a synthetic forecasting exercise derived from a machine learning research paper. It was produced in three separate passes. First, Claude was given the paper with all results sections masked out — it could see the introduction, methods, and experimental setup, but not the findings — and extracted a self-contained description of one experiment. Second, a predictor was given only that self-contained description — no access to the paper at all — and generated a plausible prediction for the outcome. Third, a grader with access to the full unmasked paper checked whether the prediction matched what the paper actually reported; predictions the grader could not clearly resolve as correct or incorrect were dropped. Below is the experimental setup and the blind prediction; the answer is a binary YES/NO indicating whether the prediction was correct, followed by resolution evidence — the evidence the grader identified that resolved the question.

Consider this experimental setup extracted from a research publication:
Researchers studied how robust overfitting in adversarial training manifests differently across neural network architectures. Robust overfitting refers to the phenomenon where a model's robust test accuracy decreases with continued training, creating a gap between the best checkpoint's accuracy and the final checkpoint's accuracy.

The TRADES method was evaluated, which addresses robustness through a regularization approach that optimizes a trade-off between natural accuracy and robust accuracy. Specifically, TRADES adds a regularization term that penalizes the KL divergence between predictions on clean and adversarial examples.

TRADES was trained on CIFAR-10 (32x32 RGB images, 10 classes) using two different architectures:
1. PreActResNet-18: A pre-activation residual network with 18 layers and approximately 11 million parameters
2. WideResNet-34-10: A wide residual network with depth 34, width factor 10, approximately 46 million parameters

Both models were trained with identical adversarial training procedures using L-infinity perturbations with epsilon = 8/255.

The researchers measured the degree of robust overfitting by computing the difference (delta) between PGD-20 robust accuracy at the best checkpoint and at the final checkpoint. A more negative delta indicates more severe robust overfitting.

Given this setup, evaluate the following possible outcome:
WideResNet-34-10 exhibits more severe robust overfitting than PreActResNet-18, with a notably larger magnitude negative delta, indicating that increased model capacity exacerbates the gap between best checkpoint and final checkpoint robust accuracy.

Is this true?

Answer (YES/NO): YES